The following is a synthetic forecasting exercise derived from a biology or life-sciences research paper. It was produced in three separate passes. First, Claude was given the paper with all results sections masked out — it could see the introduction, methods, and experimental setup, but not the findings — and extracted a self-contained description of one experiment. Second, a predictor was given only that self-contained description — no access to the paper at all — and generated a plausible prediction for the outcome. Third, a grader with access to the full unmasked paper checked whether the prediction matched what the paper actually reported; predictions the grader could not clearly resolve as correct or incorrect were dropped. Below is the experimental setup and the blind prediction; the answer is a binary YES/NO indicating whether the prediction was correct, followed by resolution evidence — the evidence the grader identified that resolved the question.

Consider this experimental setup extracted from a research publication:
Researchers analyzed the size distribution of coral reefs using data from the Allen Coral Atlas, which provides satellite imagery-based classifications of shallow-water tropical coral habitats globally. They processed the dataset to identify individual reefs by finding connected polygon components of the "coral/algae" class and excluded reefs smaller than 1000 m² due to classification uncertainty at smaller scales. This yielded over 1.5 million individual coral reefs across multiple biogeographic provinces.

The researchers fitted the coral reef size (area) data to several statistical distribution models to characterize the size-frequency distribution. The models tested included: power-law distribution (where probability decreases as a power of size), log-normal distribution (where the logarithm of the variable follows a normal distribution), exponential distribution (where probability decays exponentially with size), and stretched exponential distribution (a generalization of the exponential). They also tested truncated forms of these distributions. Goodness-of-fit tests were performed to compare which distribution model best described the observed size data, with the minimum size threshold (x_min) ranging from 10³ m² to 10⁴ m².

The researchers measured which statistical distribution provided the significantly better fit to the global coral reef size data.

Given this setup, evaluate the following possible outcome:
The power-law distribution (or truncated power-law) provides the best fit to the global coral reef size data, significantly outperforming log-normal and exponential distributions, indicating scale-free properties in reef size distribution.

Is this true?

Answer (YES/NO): YES